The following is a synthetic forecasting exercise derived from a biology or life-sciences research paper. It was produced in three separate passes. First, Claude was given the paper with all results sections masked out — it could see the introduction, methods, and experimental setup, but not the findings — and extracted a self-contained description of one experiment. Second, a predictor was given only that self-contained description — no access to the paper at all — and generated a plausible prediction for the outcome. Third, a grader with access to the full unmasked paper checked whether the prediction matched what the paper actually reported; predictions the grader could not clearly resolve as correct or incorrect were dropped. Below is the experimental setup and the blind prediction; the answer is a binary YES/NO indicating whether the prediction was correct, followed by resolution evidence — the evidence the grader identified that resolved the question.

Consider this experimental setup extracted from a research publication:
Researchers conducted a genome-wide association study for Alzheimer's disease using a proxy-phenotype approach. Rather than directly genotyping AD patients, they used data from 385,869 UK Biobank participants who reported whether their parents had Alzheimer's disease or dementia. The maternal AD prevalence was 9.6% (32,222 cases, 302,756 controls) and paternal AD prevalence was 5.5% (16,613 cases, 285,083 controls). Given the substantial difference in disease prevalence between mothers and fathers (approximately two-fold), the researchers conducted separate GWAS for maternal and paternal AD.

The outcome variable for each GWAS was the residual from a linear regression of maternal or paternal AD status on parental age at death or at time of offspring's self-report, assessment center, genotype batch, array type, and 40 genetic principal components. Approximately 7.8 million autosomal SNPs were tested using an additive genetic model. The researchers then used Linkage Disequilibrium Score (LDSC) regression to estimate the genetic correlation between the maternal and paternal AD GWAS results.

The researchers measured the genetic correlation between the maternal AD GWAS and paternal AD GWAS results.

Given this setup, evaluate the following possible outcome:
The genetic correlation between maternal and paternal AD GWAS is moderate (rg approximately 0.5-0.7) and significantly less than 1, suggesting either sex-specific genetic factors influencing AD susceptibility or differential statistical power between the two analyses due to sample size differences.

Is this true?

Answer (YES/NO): NO